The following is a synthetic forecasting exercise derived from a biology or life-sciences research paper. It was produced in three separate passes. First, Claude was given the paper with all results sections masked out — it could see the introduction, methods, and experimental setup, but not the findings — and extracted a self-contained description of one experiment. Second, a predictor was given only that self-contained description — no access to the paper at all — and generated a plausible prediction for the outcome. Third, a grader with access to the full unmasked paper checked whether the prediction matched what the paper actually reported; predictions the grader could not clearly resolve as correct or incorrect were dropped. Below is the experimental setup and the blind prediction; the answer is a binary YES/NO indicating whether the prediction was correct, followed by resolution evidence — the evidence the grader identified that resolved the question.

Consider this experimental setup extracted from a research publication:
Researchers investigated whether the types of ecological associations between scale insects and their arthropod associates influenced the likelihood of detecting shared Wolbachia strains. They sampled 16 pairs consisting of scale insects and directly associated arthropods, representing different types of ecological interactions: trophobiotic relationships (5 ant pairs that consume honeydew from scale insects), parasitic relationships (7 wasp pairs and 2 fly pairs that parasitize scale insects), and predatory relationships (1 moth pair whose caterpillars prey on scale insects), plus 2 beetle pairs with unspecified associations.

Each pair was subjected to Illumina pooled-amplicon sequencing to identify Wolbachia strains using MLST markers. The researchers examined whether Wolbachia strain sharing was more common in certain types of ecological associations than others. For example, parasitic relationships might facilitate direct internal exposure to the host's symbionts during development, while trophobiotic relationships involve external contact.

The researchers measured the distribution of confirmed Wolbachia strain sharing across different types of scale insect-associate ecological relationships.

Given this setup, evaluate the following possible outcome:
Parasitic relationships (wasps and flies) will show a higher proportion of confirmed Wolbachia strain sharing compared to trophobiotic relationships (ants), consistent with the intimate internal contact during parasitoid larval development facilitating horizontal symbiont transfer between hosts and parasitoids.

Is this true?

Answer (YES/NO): YES